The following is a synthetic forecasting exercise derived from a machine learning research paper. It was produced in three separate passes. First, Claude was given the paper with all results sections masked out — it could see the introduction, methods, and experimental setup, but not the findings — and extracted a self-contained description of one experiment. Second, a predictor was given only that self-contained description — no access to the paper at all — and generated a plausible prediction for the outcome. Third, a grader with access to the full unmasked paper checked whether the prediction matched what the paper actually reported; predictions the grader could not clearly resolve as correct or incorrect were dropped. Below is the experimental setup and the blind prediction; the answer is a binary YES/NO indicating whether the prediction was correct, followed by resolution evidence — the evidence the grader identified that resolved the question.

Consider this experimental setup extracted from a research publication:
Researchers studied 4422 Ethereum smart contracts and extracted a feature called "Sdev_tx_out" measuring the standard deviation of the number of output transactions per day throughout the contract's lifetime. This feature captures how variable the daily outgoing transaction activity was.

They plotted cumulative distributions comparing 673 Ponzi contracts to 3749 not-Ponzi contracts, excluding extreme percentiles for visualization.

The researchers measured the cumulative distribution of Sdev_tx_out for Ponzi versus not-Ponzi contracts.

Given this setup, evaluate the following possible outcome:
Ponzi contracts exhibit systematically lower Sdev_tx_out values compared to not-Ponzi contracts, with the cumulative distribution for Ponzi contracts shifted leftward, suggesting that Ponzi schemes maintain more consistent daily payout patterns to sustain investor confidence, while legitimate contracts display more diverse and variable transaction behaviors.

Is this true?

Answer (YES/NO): NO